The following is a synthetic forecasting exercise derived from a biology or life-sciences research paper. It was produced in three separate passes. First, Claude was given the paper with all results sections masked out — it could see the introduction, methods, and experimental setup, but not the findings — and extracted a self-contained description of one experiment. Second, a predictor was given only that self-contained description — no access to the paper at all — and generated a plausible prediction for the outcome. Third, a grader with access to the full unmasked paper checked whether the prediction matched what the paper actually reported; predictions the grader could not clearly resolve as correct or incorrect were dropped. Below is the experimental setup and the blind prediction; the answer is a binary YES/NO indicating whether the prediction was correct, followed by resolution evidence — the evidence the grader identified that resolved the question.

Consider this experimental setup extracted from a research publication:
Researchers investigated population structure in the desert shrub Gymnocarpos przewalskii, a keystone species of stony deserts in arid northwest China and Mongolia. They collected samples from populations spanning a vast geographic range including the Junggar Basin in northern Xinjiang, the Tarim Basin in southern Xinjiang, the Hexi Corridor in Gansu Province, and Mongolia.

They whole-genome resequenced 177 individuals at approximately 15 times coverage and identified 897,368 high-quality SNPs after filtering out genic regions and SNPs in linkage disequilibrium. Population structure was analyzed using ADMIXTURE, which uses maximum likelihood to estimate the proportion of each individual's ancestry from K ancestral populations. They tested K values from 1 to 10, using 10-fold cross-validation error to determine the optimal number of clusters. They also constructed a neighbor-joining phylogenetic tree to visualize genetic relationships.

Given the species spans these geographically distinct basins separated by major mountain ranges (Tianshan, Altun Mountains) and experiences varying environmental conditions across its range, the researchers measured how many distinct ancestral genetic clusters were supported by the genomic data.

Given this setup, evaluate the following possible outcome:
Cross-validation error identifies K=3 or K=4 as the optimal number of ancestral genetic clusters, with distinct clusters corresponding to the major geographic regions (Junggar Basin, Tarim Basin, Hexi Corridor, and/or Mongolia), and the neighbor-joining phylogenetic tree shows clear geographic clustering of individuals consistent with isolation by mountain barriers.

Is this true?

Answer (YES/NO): NO